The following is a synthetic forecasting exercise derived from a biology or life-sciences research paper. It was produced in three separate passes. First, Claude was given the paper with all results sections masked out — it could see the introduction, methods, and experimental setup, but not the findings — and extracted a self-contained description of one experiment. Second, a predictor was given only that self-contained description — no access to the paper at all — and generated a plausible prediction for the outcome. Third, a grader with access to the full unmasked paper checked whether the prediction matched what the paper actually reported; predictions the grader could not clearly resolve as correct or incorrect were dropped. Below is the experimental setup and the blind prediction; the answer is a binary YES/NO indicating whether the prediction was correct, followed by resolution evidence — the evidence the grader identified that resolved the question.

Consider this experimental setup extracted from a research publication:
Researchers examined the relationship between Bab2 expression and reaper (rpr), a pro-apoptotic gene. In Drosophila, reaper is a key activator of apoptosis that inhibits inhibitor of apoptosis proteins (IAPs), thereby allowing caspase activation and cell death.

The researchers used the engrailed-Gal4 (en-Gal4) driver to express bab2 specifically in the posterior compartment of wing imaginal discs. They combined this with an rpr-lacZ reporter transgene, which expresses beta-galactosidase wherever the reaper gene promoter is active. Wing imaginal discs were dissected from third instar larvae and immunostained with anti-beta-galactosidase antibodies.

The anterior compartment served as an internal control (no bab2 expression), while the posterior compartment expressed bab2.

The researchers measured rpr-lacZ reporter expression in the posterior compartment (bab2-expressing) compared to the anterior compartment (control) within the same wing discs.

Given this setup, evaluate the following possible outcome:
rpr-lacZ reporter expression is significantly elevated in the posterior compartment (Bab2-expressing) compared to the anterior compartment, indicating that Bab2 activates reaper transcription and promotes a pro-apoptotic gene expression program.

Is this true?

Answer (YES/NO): YES